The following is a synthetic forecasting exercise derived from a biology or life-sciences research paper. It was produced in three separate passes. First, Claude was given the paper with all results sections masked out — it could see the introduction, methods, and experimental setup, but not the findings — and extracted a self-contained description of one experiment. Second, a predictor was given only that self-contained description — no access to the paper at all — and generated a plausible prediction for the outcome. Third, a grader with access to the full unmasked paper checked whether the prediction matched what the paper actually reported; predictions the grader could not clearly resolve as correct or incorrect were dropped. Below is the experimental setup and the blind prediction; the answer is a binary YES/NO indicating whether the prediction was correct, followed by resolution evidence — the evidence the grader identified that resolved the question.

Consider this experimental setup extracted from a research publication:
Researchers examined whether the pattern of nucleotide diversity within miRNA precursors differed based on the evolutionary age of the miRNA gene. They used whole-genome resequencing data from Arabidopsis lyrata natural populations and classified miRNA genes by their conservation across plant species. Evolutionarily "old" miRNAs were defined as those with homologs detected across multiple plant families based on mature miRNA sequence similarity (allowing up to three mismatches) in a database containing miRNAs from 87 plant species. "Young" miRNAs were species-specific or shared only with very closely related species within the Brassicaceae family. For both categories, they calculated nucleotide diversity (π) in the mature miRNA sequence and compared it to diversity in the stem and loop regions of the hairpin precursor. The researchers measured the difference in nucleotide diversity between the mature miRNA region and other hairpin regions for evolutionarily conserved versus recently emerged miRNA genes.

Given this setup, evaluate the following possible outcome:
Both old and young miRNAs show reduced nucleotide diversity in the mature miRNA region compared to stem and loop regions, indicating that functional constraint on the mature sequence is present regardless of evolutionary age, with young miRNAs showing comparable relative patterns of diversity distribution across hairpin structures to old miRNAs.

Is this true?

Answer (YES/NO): NO